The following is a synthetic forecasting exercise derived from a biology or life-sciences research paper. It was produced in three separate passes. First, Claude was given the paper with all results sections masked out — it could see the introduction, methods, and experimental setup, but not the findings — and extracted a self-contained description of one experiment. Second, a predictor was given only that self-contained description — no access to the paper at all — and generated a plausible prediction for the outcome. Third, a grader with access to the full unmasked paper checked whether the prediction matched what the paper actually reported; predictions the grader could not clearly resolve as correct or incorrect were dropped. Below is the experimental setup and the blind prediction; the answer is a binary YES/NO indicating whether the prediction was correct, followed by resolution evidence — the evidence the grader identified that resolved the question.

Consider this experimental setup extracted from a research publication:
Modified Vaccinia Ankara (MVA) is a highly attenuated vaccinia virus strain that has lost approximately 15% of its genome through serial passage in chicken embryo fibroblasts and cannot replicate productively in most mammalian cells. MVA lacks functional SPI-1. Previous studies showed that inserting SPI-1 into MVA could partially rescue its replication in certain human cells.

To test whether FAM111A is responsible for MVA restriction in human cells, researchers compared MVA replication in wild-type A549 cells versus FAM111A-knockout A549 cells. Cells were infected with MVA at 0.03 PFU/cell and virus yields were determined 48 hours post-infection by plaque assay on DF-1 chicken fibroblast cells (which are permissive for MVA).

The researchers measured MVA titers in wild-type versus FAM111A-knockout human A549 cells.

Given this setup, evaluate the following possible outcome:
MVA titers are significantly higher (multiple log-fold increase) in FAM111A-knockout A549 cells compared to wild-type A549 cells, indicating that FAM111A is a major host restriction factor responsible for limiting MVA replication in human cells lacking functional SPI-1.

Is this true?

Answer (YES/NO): YES